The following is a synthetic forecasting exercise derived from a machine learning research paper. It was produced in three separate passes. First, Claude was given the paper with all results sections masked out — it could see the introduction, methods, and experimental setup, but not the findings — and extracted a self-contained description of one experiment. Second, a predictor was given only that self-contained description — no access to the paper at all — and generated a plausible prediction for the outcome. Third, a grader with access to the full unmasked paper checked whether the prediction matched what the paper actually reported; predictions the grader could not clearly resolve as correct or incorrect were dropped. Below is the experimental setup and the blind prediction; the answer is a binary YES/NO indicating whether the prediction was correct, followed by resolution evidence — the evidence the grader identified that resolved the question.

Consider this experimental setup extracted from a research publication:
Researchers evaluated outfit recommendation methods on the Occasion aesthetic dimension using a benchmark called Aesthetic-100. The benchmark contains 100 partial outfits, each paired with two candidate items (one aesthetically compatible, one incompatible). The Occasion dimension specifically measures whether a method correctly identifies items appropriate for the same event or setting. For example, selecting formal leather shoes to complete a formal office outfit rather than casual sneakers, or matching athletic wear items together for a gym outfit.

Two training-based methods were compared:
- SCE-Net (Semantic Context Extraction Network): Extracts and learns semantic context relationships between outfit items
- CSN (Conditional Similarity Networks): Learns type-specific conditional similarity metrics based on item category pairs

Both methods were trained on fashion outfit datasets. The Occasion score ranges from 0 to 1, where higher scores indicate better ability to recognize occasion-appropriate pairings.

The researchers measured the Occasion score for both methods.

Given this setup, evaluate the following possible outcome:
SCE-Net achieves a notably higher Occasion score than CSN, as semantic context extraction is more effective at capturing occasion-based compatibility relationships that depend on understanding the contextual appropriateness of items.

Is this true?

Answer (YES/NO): NO